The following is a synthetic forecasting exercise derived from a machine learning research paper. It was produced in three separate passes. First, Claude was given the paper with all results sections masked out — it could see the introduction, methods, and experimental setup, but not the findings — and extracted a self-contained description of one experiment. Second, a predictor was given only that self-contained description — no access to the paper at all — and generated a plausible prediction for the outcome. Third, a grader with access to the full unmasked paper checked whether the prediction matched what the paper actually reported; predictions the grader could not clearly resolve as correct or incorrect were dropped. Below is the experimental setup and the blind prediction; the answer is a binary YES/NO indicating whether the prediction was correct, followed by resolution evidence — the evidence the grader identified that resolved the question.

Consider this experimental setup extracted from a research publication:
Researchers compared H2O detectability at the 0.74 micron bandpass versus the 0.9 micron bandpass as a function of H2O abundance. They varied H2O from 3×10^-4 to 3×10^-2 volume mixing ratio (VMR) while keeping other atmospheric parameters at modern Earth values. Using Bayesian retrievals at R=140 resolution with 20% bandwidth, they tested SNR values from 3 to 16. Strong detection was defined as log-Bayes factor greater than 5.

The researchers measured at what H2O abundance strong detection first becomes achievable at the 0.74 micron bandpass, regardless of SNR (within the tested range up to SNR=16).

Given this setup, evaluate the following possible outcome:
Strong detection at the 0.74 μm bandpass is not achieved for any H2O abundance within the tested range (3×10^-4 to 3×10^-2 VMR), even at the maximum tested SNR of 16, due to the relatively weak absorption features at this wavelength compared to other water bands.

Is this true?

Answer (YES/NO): NO